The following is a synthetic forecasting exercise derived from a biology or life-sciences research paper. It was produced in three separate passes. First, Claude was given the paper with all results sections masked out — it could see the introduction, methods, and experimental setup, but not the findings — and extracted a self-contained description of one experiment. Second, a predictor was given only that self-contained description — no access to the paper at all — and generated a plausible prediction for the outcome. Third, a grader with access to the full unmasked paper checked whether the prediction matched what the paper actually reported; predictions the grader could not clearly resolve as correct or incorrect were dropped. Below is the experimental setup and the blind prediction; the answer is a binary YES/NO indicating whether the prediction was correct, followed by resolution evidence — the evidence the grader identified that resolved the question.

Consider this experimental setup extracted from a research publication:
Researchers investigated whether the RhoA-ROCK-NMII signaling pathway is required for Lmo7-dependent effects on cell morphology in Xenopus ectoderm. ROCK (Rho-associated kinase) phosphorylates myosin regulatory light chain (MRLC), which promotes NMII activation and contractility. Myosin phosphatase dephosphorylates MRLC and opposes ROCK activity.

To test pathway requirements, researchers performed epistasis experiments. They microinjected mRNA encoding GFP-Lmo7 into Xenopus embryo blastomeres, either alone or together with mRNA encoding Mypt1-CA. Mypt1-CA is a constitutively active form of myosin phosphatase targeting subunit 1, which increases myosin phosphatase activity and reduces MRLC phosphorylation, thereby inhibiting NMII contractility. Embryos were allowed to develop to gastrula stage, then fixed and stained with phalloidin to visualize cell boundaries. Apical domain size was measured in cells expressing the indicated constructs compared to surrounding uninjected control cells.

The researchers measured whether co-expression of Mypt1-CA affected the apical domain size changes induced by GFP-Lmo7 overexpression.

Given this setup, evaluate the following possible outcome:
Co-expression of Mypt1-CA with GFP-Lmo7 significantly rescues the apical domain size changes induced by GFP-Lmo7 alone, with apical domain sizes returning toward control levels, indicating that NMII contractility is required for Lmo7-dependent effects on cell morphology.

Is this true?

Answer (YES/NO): YES